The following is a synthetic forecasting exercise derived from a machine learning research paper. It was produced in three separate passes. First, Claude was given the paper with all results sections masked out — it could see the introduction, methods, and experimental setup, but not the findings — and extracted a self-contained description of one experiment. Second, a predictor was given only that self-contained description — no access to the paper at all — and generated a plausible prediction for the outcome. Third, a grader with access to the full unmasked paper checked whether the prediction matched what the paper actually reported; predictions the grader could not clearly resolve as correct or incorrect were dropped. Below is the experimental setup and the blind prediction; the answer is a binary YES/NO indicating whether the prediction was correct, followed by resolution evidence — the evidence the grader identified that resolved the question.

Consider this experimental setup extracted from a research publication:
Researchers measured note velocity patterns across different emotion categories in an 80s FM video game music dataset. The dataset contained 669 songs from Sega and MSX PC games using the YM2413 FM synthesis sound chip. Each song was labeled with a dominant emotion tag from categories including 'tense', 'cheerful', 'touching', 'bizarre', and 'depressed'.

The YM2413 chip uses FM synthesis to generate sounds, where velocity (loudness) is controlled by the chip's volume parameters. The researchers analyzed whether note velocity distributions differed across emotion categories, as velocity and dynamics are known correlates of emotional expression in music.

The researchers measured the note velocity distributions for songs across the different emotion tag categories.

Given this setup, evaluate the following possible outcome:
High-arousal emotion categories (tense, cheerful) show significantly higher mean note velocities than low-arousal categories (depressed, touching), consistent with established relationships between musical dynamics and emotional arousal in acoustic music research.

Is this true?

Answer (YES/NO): NO